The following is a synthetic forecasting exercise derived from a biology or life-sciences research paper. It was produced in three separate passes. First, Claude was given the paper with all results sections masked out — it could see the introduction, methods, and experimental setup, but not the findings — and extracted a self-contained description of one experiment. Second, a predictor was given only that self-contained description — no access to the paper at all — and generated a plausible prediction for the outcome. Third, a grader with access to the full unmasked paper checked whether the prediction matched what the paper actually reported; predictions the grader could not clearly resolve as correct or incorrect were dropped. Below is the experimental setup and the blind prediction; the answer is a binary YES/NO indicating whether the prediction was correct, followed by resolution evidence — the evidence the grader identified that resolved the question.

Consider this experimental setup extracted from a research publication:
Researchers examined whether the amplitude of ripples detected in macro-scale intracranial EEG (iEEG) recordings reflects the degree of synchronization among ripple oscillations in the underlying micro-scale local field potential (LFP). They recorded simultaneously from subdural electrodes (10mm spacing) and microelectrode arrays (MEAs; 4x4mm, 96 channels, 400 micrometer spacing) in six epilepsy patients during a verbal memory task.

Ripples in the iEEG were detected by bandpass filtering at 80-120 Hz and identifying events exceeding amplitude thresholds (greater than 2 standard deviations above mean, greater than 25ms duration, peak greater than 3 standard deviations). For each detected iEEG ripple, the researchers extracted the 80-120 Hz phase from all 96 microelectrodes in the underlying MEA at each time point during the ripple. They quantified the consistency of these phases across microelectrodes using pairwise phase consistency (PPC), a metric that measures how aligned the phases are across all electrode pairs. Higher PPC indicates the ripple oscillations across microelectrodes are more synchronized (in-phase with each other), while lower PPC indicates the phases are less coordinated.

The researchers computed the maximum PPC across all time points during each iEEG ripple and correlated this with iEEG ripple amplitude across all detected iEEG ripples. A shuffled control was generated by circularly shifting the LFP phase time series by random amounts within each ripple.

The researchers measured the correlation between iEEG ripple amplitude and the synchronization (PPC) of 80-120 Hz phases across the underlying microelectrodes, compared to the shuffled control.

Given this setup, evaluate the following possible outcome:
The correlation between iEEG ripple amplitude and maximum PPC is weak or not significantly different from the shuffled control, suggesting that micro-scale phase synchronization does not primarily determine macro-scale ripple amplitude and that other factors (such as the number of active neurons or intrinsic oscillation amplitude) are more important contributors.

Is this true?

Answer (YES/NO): NO